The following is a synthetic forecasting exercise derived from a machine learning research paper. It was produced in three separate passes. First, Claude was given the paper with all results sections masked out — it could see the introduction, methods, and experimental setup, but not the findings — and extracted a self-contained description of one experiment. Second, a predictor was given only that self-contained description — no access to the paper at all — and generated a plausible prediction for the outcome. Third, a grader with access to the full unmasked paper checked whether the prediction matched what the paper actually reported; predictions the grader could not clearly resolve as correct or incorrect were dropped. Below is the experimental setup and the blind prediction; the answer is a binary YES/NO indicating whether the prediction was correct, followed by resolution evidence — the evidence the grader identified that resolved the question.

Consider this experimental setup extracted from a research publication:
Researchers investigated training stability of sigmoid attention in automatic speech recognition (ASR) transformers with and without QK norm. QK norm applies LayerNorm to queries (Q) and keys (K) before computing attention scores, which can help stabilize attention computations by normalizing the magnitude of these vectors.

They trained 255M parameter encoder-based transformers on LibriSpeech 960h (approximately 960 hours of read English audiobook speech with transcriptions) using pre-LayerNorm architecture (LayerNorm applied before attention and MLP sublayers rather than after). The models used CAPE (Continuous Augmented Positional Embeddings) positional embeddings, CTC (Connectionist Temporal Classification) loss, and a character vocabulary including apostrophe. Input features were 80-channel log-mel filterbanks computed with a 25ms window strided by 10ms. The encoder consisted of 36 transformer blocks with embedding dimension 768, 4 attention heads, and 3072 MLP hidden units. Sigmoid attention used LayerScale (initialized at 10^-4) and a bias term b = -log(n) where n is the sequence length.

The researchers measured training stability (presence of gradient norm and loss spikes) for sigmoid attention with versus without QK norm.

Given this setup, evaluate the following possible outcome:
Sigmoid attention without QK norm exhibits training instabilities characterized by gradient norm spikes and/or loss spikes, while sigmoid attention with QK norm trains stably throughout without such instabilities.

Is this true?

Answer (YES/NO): YES